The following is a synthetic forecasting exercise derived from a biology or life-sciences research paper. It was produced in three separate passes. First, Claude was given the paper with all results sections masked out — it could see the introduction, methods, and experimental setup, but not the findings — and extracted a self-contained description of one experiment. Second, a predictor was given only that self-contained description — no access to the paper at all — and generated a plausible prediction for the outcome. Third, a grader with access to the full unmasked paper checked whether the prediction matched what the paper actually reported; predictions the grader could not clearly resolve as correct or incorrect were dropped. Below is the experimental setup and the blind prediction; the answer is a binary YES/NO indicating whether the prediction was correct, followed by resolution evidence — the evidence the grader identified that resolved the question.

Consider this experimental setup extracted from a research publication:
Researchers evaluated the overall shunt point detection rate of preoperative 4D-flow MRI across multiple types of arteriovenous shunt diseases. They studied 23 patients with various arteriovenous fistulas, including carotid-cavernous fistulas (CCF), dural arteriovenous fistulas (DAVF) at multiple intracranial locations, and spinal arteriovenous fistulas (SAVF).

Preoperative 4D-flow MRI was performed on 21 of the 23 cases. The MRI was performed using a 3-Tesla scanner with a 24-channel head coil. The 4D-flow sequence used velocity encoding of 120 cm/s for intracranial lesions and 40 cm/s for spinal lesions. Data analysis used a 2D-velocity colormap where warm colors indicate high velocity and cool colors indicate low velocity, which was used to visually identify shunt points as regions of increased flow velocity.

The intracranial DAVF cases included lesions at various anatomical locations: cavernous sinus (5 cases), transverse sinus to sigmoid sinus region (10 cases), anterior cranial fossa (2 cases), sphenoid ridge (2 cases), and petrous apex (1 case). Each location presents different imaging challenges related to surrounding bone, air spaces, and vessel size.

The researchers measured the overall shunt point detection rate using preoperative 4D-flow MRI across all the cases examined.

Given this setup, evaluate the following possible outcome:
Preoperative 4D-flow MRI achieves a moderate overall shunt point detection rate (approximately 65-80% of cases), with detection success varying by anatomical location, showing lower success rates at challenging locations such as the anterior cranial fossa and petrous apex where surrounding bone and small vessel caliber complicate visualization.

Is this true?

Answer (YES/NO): NO